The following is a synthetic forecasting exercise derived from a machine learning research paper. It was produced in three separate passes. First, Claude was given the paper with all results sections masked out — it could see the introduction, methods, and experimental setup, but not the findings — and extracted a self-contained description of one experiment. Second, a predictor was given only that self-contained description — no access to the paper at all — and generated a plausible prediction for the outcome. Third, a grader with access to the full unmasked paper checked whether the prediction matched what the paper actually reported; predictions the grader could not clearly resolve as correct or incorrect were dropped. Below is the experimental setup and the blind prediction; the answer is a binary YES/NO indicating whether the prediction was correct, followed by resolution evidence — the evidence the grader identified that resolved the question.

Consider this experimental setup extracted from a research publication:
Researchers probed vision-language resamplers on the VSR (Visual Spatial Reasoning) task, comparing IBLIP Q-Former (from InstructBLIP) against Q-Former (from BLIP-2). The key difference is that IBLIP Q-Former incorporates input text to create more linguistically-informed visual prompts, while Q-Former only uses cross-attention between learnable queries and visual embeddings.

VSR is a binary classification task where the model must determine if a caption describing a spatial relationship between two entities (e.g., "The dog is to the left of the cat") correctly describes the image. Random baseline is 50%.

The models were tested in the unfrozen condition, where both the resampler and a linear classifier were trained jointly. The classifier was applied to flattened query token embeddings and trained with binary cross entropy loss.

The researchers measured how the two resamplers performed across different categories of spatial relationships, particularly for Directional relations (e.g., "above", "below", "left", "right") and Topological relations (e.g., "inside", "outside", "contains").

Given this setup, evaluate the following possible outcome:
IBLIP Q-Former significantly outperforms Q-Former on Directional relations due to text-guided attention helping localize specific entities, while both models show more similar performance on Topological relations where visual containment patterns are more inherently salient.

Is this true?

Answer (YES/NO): NO